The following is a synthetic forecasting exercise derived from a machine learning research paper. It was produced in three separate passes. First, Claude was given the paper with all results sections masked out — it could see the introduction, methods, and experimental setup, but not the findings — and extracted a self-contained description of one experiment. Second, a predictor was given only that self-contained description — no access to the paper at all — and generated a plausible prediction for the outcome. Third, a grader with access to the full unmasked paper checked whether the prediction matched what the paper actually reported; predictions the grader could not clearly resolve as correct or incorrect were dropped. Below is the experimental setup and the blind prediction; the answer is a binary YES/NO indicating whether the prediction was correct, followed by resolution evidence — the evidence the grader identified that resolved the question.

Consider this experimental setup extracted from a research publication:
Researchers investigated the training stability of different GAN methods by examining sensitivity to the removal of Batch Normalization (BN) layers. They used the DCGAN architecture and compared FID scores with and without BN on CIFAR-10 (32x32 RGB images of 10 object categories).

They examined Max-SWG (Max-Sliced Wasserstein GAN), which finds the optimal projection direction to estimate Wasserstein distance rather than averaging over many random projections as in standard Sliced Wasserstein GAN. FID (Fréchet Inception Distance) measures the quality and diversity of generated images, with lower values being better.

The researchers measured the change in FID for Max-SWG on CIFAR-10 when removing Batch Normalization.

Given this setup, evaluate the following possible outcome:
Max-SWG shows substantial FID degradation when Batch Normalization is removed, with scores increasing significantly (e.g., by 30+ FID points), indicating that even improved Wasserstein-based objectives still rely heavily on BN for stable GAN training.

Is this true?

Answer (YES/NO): YES